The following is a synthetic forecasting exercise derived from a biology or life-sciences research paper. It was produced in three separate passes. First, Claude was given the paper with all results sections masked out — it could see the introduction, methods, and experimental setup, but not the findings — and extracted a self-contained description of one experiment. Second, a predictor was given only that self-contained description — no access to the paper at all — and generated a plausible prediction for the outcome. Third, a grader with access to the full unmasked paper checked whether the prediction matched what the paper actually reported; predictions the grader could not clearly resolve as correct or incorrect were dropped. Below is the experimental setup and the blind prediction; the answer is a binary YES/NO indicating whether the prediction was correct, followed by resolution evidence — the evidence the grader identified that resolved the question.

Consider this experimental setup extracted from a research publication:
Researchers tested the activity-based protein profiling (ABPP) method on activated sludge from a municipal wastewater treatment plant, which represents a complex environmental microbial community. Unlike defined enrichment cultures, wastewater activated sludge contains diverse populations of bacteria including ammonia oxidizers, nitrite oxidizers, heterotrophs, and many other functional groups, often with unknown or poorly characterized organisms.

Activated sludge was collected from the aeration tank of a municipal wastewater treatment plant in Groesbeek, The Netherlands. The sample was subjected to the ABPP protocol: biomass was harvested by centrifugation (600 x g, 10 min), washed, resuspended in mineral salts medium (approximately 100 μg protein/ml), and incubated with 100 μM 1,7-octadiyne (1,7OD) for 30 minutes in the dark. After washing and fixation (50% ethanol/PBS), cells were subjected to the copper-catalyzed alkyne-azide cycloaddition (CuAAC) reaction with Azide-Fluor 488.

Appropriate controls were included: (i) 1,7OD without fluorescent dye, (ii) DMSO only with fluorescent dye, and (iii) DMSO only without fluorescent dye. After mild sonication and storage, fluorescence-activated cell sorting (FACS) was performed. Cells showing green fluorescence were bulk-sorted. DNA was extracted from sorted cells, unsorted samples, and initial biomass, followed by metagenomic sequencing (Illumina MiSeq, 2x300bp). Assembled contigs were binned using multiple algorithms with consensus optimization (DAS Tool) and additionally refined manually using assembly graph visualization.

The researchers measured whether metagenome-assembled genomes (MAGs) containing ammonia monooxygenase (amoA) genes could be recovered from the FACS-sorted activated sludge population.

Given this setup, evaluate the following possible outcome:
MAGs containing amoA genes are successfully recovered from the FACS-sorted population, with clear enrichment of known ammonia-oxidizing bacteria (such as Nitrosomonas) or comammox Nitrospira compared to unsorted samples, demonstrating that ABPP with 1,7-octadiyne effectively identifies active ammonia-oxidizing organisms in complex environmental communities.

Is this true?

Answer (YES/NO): YES